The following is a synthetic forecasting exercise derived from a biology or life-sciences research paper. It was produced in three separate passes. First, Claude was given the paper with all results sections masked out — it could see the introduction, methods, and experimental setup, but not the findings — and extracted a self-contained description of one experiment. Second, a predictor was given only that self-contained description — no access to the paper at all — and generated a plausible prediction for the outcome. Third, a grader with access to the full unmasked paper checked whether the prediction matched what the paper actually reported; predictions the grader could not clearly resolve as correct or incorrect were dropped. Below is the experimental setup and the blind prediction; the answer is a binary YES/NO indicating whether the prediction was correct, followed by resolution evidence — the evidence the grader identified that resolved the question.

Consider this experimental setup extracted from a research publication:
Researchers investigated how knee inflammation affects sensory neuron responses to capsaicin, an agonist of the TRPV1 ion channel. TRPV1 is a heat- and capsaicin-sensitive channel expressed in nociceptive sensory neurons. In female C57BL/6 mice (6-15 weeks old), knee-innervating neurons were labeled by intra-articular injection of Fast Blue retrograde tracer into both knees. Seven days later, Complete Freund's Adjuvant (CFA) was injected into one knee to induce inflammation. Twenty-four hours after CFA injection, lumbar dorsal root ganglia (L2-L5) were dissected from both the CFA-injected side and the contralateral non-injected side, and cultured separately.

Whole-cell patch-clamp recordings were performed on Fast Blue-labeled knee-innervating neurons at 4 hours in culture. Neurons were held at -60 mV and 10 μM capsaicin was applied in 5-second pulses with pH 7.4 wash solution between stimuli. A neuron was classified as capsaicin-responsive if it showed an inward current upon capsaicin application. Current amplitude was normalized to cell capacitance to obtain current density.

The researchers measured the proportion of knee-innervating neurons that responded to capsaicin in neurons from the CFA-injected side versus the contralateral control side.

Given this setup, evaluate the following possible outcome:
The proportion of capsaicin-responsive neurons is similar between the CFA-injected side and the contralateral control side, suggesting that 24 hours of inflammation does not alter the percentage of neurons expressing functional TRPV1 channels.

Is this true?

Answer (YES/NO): NO